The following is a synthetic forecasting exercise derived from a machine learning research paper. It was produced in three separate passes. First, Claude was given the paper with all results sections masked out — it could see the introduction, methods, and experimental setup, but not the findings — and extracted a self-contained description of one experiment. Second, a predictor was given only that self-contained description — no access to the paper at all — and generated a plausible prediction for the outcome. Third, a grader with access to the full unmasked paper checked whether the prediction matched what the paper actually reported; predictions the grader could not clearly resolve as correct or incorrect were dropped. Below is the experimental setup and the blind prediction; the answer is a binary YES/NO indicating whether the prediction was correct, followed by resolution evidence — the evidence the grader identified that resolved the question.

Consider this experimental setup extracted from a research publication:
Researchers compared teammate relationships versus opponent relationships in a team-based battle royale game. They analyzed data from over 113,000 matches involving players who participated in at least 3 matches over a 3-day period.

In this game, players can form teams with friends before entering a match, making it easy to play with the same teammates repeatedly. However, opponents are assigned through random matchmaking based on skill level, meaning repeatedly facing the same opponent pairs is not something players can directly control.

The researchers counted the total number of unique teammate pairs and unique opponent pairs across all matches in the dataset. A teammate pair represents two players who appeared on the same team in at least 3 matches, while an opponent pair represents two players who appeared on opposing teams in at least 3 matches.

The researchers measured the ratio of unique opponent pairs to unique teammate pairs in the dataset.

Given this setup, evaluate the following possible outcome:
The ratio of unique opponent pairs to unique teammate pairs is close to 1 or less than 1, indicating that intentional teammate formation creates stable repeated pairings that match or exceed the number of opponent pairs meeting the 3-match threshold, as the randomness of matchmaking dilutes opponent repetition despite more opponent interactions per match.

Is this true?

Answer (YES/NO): NO